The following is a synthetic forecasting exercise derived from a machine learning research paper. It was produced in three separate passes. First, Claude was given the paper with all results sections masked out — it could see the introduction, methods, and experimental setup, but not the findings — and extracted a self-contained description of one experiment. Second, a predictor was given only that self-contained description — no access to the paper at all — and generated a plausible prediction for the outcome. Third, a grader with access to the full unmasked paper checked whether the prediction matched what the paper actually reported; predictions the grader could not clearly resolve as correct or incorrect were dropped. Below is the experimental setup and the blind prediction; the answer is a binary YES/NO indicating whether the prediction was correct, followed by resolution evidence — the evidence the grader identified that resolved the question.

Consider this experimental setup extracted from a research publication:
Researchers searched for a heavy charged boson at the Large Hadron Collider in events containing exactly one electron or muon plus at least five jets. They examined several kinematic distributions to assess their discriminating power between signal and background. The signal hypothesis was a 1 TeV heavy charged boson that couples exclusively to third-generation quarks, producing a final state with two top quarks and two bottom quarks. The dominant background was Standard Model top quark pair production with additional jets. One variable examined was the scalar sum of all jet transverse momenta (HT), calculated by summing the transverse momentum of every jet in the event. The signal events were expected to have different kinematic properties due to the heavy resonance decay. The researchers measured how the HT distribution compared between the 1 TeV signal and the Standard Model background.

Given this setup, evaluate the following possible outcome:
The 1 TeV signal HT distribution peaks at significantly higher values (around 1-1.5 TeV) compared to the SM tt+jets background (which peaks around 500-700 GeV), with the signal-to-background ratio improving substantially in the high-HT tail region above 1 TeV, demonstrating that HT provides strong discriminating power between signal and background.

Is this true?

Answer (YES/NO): NO